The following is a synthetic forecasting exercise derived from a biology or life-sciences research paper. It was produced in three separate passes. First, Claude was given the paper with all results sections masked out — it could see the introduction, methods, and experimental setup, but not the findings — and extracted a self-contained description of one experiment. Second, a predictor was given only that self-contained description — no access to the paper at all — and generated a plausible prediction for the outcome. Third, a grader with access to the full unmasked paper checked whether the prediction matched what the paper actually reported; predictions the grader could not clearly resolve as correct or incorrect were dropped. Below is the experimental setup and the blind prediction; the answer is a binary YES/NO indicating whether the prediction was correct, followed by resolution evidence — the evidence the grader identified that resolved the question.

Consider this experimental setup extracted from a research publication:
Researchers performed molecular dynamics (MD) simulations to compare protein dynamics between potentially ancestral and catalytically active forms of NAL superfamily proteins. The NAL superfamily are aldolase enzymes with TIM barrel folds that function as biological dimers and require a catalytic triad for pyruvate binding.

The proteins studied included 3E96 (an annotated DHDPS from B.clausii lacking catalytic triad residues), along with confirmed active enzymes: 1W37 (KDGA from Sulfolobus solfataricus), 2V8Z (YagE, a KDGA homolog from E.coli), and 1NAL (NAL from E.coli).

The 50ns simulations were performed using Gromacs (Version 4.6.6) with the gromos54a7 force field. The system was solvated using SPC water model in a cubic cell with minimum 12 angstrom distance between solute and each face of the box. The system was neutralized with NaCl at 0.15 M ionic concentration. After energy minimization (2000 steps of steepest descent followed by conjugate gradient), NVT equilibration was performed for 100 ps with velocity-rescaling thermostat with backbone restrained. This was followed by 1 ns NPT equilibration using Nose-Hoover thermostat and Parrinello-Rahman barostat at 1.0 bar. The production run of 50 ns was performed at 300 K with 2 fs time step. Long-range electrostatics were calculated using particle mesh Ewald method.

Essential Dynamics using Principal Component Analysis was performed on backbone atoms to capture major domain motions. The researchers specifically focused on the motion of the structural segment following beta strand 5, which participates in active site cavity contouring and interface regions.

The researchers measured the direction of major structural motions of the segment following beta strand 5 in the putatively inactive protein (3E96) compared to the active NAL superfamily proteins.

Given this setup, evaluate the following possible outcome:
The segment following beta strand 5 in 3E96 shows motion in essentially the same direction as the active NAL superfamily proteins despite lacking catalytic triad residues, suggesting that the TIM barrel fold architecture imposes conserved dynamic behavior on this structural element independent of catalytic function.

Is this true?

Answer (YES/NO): NO